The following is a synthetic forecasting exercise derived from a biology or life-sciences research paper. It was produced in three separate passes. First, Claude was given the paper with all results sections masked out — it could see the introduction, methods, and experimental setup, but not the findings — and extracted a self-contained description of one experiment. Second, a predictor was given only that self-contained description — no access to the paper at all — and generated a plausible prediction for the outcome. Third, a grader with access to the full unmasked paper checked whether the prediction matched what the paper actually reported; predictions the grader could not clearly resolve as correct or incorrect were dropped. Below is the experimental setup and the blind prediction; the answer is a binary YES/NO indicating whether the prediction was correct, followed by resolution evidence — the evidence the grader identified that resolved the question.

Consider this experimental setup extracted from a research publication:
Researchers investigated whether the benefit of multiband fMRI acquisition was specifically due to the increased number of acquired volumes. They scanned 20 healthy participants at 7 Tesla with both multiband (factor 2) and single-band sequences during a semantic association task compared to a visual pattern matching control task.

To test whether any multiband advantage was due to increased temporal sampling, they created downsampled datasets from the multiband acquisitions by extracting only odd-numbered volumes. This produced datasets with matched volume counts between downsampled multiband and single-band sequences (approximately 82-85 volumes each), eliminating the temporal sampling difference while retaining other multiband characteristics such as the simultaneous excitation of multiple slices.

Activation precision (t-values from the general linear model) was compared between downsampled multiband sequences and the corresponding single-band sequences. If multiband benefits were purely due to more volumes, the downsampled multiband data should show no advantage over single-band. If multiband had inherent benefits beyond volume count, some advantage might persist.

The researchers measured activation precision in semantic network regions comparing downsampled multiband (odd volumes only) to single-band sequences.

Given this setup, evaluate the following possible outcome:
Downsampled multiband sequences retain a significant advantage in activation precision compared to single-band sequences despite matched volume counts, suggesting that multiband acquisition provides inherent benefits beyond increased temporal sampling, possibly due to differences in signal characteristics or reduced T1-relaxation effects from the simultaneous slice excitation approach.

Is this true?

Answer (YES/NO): NO